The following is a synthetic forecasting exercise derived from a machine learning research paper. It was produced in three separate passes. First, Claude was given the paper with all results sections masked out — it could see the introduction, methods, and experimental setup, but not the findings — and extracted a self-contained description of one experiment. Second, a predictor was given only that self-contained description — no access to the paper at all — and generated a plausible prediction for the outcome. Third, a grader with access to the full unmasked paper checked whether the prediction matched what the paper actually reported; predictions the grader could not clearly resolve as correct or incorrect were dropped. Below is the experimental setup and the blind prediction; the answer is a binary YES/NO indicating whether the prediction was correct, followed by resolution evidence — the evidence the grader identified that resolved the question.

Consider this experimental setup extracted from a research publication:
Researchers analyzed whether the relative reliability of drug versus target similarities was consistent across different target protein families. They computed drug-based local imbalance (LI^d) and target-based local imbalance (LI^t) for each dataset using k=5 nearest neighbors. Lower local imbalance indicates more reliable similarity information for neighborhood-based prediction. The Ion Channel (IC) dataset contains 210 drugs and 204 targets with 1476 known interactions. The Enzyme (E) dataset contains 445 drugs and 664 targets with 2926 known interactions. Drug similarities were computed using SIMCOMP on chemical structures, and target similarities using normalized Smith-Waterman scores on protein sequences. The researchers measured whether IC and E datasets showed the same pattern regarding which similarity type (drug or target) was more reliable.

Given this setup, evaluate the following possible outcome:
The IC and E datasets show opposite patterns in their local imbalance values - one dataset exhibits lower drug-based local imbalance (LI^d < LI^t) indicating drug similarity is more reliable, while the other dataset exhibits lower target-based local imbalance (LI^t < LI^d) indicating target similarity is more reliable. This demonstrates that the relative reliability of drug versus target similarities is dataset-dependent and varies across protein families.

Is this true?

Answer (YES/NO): NO